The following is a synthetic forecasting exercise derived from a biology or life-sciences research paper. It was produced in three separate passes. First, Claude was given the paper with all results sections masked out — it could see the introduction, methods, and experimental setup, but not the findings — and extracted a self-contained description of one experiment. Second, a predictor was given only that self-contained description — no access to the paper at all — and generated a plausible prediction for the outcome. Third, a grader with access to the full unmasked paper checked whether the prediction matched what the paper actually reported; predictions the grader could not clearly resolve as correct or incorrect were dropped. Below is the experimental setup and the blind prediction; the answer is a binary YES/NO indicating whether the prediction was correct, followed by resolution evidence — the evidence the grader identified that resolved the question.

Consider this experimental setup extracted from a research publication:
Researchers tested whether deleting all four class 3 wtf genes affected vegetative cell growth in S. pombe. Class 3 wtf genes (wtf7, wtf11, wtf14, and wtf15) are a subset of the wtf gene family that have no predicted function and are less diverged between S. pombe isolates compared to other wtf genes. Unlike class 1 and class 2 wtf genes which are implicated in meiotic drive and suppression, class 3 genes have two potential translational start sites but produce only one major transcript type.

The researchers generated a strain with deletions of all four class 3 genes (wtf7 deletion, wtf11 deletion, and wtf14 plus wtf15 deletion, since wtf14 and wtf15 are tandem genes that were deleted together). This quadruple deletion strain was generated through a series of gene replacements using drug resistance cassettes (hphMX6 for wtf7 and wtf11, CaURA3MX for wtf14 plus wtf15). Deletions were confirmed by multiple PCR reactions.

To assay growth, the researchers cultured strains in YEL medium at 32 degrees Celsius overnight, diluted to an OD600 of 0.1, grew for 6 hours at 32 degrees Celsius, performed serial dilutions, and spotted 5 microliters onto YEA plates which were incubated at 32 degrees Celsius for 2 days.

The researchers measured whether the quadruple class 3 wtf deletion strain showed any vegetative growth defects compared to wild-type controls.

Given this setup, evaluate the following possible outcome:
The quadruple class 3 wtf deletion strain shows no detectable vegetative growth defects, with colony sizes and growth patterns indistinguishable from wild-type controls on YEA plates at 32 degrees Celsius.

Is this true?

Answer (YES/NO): YES